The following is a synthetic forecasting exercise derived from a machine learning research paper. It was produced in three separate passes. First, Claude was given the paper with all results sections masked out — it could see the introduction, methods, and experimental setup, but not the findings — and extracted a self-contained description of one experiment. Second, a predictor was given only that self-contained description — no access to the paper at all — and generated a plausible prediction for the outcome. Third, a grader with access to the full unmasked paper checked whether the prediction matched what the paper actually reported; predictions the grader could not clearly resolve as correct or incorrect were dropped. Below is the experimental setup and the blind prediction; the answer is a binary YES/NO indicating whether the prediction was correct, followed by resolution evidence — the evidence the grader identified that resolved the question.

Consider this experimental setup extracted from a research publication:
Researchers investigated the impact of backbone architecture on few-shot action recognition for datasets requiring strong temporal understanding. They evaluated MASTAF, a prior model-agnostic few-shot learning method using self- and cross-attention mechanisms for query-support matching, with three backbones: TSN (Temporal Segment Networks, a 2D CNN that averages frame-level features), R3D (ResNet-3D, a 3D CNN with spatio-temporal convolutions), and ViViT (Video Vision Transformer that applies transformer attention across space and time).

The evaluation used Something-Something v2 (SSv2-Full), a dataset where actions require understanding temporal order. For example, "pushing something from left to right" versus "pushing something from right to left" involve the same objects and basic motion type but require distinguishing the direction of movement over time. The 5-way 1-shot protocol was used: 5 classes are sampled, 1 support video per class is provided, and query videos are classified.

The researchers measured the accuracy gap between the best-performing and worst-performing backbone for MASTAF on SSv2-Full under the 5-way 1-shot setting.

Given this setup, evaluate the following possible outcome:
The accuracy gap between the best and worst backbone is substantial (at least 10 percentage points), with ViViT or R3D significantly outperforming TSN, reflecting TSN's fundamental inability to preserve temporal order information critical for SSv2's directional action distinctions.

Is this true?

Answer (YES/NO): YES